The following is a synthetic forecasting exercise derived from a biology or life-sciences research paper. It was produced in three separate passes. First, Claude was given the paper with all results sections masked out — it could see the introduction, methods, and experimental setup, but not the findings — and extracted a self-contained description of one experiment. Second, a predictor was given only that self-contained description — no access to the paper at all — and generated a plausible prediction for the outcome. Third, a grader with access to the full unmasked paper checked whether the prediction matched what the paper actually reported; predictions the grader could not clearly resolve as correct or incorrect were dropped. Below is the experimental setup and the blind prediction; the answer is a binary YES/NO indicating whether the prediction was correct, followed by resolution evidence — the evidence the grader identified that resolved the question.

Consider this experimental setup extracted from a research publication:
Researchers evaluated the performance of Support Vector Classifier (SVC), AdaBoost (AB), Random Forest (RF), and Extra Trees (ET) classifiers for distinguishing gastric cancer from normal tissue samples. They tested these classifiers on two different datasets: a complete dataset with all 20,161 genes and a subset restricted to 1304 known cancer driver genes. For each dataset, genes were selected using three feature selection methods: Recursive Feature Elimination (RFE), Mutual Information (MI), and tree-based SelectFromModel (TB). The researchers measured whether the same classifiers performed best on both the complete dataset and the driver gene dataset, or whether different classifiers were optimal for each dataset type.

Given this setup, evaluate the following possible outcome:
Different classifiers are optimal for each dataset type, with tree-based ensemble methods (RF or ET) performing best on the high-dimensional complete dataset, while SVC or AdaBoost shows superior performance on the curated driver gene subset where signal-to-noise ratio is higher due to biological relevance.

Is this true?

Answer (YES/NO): NO